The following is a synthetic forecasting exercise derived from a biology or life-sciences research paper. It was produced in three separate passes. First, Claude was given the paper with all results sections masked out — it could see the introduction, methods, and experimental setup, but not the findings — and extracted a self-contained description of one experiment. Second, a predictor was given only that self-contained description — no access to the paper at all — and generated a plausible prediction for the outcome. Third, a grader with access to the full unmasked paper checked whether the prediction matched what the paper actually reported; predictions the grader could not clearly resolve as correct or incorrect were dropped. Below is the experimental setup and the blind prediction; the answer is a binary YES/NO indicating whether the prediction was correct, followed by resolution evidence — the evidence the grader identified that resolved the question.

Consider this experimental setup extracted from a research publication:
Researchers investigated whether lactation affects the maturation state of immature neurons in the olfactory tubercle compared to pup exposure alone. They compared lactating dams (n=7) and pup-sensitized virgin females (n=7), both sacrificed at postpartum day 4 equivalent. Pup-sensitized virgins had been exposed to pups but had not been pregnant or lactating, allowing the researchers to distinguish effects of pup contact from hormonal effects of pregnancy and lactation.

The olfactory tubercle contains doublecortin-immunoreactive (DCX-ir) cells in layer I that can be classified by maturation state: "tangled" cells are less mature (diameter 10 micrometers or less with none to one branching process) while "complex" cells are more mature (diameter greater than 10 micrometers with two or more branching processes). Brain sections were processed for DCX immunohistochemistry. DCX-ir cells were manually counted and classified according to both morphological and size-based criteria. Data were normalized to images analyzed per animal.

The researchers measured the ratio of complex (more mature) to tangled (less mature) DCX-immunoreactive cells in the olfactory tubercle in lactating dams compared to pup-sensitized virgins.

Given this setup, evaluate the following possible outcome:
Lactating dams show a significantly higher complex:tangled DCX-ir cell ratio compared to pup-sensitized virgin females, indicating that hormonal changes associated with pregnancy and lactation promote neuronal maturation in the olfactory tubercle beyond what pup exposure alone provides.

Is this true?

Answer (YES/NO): NO